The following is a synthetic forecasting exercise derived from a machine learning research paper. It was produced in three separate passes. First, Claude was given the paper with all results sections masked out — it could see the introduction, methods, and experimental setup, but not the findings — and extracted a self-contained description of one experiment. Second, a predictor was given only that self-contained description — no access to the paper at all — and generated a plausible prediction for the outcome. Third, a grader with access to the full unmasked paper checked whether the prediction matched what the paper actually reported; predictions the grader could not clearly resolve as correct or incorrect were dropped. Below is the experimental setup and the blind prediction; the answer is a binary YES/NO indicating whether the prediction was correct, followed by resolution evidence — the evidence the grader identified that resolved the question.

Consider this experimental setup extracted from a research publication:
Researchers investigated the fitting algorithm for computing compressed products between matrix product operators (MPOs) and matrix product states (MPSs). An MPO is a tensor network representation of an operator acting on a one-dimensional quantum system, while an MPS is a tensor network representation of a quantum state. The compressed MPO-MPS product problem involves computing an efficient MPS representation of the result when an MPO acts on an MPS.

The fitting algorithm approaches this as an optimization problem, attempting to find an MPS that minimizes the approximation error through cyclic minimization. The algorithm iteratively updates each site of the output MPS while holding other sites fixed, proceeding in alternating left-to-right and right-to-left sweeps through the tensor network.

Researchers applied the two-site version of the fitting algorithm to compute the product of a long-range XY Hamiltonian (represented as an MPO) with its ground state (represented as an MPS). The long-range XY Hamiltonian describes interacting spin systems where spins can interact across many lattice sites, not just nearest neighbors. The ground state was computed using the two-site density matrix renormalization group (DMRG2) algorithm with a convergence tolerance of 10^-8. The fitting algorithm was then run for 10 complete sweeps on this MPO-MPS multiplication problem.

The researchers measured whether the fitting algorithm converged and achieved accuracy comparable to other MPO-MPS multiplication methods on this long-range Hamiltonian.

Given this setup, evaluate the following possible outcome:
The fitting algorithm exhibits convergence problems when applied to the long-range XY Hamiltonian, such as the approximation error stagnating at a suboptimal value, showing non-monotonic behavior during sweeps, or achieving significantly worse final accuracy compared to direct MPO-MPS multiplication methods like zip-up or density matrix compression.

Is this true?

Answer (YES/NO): YES